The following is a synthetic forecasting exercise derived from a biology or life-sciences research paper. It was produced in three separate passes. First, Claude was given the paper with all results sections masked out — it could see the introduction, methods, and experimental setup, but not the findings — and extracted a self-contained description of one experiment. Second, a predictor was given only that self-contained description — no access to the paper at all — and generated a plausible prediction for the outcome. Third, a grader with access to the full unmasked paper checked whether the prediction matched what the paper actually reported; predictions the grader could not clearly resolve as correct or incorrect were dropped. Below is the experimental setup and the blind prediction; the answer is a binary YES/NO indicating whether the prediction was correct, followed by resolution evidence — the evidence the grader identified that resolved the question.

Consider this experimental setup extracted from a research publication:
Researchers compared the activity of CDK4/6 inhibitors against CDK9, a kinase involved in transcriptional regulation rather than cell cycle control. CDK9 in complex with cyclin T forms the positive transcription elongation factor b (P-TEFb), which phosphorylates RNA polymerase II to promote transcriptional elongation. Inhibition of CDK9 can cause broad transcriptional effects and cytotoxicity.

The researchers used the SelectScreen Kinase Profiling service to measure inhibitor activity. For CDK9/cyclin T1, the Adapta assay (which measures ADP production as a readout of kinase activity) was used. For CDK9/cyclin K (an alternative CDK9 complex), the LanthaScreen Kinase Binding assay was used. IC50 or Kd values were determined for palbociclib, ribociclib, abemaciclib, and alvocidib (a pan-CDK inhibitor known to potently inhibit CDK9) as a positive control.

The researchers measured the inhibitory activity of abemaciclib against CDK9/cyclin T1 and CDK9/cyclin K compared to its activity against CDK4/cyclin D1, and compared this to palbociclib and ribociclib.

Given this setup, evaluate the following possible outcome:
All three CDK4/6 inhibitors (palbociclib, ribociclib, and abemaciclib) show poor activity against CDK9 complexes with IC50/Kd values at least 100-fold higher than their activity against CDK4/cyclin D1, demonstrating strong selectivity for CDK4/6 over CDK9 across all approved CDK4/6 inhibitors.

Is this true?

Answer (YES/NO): NO